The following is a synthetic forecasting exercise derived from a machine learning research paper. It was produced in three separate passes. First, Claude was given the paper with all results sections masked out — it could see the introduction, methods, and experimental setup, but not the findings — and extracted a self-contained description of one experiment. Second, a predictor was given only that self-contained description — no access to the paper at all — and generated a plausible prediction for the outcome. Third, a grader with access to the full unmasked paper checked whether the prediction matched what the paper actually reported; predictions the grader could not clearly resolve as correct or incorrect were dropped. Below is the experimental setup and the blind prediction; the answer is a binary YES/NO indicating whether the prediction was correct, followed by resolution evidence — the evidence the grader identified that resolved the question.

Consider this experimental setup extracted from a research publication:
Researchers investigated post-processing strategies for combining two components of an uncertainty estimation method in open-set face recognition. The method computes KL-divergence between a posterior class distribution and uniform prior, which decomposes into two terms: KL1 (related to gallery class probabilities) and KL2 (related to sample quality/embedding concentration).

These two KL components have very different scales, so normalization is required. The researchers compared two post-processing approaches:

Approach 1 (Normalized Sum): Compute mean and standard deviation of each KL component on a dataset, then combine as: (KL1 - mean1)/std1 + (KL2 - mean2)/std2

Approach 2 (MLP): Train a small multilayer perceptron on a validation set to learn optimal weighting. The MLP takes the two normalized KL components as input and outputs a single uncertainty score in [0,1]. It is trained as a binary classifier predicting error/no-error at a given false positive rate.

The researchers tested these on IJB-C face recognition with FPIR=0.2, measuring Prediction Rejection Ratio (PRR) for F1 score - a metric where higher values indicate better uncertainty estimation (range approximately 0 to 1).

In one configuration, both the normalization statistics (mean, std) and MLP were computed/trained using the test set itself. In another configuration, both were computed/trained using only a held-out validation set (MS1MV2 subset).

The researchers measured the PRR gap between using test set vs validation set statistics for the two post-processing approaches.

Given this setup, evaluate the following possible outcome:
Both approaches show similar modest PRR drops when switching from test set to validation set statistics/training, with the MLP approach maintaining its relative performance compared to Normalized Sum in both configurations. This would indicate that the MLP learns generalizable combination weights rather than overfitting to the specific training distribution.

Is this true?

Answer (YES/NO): NO